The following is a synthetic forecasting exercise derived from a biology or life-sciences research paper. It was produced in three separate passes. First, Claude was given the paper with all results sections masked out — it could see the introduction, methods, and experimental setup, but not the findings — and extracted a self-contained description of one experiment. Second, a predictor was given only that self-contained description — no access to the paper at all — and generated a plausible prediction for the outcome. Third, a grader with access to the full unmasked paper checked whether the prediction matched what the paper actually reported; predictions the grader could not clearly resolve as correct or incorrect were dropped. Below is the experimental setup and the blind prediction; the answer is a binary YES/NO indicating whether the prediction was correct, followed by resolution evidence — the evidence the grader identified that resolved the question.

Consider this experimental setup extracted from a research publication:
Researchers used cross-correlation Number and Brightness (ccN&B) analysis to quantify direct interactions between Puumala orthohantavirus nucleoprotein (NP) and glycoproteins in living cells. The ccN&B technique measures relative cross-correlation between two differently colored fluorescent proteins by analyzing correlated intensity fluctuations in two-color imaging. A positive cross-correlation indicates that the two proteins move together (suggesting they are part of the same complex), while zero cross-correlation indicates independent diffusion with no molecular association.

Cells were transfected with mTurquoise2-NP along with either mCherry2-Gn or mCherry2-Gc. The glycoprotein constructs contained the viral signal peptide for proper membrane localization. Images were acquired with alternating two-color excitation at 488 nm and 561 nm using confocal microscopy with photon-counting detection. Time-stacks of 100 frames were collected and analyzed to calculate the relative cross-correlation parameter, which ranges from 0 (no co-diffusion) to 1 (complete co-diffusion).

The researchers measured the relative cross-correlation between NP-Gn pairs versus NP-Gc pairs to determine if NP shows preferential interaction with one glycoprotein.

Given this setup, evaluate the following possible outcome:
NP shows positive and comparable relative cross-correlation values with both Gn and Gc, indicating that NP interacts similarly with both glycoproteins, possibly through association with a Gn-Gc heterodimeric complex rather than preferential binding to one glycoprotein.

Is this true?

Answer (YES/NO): NO